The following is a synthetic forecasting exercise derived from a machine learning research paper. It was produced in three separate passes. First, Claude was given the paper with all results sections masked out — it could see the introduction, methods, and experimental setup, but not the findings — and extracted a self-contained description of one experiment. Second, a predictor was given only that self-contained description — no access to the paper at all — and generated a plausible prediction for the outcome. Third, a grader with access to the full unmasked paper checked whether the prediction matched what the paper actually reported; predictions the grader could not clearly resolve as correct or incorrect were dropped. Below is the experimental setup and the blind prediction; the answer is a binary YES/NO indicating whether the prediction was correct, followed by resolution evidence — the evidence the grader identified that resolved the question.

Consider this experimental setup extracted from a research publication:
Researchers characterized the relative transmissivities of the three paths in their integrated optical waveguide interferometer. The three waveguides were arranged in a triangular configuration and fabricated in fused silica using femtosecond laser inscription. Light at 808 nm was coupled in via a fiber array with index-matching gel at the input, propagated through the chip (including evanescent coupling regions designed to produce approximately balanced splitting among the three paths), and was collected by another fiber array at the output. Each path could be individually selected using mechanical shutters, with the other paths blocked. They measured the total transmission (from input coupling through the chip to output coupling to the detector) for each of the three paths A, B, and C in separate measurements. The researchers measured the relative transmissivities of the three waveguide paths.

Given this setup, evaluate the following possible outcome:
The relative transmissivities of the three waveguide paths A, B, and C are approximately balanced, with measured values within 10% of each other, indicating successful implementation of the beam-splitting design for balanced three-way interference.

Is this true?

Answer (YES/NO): NO